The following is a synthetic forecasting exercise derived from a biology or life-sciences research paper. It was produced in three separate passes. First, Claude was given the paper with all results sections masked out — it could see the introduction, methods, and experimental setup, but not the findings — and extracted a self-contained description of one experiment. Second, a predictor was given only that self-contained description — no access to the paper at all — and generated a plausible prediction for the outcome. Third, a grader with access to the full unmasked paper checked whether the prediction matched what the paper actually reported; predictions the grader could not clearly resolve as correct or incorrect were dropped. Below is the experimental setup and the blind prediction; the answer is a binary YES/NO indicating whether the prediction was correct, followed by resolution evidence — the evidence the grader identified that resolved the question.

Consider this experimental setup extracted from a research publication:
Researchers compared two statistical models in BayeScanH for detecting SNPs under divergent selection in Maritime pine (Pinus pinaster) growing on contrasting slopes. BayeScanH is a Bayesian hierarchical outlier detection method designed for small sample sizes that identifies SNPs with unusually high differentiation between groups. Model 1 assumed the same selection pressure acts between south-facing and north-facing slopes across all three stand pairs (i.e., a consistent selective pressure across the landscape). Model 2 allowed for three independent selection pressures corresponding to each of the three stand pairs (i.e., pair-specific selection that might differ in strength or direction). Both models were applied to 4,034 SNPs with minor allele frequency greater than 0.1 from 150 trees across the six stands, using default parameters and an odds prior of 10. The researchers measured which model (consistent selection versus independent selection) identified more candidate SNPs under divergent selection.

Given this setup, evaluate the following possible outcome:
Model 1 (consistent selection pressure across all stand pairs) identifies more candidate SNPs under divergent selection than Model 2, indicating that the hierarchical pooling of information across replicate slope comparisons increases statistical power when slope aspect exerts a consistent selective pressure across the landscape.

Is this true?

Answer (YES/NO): NO